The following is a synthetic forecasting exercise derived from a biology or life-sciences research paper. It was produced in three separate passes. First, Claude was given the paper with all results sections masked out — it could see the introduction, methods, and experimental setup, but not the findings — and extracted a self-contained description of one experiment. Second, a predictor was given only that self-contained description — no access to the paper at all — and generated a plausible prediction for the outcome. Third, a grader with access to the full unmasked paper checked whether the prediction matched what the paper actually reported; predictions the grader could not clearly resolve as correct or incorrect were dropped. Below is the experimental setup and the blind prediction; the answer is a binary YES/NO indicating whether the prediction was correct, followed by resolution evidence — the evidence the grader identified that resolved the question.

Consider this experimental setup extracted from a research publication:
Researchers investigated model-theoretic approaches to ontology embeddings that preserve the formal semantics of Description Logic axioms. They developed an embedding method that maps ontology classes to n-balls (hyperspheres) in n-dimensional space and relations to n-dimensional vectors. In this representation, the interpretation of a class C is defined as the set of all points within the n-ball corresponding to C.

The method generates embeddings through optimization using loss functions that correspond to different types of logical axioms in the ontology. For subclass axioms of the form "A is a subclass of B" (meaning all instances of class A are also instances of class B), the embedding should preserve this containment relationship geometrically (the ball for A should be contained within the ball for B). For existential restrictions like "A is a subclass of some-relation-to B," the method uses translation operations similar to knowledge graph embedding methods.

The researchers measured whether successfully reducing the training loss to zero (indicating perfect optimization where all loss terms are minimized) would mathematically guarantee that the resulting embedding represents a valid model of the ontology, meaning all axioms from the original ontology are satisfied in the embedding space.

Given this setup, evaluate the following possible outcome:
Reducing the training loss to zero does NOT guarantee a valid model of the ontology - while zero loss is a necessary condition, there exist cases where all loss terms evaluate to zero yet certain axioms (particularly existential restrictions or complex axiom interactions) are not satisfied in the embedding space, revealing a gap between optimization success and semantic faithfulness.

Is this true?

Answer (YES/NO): NO